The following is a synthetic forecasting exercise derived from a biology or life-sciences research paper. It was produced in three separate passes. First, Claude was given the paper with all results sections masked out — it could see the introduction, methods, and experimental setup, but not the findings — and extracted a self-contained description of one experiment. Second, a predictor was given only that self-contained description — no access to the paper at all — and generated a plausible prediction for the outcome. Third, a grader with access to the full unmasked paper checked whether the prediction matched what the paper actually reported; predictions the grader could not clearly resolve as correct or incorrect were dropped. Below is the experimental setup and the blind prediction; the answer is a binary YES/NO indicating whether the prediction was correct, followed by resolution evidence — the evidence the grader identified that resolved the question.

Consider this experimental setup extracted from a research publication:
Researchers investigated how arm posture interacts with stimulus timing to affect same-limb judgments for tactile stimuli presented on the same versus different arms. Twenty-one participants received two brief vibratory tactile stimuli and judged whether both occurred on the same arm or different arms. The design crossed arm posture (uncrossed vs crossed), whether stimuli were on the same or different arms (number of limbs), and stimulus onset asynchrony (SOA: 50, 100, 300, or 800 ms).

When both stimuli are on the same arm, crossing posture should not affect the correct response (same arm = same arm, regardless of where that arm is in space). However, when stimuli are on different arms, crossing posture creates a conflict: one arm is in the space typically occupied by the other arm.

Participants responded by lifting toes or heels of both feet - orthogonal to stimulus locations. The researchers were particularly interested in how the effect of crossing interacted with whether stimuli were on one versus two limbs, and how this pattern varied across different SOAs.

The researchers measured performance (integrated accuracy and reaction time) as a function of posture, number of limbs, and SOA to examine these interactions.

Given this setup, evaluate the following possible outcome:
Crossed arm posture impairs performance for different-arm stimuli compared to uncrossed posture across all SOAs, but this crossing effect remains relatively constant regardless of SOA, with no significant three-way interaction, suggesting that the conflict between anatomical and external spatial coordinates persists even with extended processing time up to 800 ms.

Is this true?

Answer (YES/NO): NO